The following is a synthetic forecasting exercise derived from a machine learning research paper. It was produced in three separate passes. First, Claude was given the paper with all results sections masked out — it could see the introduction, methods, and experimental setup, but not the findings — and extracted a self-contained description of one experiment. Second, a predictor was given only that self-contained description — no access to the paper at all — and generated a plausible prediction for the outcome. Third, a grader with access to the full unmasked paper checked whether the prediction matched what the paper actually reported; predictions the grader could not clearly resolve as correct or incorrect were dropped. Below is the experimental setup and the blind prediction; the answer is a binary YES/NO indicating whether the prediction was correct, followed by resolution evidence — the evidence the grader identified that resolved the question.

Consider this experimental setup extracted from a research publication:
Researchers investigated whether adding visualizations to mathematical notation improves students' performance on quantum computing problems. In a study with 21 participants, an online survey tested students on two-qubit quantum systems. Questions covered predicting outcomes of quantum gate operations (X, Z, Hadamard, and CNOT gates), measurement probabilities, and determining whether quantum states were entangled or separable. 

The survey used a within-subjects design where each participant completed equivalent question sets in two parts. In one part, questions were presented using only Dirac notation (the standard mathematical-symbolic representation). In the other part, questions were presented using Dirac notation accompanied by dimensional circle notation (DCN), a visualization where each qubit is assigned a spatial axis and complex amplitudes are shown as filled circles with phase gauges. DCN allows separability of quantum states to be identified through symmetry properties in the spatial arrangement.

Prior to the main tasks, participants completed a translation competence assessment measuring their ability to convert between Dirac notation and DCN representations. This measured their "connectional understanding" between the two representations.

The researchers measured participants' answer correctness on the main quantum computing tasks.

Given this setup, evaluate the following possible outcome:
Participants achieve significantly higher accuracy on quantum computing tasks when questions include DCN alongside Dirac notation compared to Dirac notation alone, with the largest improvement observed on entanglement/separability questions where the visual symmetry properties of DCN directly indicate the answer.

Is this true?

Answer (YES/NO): NO